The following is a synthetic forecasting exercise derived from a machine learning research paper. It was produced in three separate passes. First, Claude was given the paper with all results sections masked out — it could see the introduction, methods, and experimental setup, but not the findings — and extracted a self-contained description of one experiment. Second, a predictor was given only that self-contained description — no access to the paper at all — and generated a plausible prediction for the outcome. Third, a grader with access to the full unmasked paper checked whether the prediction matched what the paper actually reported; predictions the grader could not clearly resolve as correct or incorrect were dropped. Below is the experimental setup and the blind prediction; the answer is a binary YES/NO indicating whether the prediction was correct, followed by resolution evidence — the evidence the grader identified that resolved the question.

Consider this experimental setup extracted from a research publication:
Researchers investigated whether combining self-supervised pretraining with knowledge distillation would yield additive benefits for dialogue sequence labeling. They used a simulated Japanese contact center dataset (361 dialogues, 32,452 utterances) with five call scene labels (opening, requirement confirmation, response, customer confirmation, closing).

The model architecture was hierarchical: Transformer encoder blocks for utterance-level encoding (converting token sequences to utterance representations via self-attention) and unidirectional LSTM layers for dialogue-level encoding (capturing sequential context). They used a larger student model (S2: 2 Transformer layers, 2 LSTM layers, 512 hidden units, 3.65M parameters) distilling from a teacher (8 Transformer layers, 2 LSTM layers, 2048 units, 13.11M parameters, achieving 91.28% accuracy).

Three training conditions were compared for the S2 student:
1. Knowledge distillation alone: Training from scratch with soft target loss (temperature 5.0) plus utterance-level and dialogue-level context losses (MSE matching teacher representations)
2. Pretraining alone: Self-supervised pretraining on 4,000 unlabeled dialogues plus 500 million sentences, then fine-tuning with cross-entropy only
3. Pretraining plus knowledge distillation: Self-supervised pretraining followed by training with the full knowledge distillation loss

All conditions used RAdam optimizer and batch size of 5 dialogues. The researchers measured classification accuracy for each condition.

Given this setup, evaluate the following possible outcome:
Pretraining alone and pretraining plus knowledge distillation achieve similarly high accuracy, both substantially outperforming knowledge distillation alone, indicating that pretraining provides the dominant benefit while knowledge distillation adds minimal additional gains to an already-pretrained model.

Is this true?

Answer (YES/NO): NO